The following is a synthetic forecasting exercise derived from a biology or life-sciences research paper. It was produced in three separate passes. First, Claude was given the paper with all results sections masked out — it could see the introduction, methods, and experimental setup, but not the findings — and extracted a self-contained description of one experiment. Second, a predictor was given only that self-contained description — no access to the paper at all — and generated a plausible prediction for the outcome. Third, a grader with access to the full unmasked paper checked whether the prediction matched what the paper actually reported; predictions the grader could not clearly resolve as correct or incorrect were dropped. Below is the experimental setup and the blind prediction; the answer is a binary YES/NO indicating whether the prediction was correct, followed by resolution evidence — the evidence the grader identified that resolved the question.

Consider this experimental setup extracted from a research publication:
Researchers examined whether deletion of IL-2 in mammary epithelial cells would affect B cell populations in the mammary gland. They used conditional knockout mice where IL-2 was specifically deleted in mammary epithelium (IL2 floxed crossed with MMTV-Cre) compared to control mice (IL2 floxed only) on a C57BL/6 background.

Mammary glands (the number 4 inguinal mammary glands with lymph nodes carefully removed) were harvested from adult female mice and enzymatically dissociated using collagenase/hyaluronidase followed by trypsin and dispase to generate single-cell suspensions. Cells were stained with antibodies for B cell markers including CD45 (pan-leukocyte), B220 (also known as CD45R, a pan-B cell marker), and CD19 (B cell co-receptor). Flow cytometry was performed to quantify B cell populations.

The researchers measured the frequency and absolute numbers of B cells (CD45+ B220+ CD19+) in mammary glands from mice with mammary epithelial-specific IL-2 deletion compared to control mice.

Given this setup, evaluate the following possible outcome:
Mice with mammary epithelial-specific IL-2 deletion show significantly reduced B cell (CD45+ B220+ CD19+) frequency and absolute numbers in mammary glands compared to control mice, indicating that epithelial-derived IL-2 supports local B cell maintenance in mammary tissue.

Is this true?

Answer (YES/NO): NO